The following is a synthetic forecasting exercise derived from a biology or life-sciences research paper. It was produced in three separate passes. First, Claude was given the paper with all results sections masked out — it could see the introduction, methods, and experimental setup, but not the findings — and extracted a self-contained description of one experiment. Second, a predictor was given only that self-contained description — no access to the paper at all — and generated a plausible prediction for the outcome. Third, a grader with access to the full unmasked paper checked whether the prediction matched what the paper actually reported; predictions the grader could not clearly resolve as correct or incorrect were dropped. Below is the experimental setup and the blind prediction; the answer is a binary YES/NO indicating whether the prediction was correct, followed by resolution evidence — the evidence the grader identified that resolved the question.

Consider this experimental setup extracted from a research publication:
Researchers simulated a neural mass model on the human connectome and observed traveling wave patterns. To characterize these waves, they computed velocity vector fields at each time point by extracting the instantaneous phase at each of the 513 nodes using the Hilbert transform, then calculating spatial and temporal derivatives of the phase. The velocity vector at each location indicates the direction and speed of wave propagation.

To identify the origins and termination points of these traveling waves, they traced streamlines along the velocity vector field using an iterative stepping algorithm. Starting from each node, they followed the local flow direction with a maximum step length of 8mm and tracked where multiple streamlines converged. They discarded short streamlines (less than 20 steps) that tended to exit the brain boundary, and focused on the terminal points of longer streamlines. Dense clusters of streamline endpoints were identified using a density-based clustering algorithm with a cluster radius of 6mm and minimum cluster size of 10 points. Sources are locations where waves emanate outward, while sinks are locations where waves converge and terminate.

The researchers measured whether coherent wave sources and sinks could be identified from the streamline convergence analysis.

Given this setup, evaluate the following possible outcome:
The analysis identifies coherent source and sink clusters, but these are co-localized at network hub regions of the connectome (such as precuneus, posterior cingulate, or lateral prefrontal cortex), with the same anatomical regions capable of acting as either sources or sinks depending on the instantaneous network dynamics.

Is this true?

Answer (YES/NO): NO